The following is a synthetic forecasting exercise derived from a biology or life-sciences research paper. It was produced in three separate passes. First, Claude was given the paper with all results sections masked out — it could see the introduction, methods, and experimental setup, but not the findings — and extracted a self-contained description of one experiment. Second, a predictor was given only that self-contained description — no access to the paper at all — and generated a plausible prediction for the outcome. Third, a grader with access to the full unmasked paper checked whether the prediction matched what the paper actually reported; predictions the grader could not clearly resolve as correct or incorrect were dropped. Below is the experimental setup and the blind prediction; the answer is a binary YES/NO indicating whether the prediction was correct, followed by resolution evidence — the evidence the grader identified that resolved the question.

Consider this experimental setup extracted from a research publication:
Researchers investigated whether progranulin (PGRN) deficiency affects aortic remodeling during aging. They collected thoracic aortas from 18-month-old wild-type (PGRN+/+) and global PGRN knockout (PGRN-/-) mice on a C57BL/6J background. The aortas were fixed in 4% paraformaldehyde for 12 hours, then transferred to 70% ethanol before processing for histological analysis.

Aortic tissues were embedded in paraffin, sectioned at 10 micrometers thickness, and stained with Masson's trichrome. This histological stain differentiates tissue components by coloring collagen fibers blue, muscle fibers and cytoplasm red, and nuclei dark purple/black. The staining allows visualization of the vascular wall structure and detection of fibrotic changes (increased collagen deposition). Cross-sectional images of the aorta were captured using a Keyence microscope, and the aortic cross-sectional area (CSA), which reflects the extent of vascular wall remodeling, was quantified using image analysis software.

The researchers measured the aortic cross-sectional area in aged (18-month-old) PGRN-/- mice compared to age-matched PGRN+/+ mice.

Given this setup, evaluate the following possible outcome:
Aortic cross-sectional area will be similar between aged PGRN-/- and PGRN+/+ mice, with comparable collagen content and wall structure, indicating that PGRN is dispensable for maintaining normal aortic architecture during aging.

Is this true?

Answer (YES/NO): NO